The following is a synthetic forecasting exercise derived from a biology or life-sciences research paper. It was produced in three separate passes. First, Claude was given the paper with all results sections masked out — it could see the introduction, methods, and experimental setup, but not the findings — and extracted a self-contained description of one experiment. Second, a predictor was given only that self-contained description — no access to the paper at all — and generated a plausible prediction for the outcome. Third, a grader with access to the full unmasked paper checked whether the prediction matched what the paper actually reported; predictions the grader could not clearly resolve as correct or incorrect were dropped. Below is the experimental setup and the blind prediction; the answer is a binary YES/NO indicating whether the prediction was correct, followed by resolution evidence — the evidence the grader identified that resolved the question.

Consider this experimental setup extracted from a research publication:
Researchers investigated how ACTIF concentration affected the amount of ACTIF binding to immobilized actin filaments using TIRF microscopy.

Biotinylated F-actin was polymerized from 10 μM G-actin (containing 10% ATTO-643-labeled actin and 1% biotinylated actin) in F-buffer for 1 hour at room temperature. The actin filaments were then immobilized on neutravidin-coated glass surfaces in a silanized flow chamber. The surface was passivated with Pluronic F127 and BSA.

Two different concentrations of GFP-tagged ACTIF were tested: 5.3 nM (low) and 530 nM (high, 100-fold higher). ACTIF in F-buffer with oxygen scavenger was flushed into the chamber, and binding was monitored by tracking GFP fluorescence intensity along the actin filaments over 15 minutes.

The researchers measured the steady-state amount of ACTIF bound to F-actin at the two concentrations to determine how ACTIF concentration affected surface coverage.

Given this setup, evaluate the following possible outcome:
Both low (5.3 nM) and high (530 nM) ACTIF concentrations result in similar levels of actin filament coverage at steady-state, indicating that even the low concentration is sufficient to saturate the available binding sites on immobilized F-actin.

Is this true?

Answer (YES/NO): NO